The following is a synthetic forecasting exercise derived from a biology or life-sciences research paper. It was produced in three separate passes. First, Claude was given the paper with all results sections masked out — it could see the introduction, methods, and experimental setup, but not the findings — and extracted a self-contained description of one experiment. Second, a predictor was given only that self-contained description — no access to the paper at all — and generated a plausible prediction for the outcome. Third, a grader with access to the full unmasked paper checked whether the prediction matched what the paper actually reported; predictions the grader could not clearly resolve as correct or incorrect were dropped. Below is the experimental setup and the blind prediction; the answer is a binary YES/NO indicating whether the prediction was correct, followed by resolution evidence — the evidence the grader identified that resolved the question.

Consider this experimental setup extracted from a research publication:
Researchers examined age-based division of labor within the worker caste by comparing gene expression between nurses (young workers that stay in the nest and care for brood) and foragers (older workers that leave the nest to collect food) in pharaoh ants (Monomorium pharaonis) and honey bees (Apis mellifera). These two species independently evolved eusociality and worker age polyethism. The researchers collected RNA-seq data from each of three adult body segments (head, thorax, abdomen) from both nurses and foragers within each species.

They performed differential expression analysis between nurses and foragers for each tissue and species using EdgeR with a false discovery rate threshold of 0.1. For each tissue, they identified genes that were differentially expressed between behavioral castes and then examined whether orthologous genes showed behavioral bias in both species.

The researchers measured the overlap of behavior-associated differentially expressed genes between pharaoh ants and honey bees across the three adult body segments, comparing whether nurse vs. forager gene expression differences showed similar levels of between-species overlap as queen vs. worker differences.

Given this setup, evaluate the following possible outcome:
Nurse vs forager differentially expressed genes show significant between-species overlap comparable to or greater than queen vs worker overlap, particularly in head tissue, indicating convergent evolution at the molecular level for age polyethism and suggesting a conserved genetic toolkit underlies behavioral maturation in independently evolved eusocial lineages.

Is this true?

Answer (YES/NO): NO